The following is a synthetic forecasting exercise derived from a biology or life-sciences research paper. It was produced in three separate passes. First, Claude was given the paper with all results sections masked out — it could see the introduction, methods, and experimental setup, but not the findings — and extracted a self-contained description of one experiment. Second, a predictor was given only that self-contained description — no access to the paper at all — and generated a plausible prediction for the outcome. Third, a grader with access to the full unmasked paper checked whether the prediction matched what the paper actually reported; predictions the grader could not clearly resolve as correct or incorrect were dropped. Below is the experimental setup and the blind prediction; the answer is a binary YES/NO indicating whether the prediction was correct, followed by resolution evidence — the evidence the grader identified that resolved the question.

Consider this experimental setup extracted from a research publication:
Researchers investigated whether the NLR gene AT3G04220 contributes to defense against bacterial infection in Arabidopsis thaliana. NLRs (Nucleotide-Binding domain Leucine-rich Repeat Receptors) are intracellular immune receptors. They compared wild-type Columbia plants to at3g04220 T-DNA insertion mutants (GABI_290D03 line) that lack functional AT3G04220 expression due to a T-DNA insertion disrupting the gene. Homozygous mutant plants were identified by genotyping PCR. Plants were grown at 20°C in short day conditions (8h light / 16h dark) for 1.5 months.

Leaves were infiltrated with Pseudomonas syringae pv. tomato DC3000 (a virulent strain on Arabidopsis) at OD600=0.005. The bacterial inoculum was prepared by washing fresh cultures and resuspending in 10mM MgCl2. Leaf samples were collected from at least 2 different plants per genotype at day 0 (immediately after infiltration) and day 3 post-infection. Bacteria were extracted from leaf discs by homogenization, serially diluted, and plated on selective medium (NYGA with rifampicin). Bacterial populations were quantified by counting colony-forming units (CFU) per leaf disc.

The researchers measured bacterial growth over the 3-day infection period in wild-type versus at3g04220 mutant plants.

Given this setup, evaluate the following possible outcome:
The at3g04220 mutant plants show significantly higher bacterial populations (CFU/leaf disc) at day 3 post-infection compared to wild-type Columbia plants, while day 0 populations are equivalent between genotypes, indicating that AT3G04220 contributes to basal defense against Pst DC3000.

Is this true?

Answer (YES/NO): NO